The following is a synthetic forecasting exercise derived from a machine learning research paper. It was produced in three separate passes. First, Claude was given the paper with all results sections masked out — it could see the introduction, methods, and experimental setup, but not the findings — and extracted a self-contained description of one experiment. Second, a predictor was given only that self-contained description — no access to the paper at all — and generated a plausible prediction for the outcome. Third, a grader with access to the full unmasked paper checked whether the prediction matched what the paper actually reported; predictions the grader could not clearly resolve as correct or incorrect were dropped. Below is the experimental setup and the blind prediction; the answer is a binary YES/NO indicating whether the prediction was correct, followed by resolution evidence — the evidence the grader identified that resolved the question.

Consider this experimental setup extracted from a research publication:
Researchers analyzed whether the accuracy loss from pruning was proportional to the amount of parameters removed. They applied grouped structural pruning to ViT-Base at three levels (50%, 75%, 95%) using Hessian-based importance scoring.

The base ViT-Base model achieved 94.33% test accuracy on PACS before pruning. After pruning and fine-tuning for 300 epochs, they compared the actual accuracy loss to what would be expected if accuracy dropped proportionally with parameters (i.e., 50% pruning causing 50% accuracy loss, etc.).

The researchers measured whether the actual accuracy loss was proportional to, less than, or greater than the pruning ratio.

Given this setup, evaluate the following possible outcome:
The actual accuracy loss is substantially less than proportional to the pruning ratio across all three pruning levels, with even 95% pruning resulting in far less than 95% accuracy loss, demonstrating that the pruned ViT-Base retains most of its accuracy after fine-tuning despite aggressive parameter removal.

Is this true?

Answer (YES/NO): YES